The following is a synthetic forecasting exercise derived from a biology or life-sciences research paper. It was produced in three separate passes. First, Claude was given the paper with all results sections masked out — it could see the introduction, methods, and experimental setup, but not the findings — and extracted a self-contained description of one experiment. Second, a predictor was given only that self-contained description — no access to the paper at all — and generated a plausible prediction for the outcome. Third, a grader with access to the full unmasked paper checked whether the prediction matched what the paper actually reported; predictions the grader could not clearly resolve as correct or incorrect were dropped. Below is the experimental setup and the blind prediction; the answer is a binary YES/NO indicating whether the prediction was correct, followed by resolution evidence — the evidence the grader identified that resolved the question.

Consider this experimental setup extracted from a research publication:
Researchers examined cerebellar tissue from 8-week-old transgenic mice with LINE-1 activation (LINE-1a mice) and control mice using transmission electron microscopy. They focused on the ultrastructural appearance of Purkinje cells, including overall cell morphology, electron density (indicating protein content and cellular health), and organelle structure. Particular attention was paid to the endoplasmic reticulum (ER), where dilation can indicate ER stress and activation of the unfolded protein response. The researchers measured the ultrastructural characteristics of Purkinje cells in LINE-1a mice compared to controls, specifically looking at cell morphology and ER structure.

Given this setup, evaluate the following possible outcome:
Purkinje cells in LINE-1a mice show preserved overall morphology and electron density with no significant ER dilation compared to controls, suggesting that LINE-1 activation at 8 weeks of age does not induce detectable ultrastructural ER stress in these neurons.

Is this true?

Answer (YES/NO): NO